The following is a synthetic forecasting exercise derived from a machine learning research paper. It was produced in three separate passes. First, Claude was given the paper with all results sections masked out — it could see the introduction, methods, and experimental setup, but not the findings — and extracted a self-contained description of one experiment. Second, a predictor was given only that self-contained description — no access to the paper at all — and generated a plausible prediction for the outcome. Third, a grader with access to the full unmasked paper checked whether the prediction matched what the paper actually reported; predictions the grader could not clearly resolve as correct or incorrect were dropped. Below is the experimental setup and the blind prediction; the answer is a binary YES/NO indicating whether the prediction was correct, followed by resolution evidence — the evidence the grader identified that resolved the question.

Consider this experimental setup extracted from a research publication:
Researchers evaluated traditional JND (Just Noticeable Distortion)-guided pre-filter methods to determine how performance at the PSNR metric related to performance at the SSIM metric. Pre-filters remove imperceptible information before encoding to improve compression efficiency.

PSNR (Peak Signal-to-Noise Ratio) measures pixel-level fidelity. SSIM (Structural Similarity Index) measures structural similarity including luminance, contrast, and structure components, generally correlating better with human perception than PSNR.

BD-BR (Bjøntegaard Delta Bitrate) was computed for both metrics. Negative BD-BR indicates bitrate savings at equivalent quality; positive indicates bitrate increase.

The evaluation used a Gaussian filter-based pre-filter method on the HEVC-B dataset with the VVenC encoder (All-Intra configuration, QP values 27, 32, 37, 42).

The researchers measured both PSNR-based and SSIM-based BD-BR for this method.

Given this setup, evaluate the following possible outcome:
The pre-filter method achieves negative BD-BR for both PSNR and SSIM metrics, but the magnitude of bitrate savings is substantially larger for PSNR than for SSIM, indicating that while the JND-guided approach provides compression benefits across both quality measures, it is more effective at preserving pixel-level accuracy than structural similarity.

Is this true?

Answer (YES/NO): NO